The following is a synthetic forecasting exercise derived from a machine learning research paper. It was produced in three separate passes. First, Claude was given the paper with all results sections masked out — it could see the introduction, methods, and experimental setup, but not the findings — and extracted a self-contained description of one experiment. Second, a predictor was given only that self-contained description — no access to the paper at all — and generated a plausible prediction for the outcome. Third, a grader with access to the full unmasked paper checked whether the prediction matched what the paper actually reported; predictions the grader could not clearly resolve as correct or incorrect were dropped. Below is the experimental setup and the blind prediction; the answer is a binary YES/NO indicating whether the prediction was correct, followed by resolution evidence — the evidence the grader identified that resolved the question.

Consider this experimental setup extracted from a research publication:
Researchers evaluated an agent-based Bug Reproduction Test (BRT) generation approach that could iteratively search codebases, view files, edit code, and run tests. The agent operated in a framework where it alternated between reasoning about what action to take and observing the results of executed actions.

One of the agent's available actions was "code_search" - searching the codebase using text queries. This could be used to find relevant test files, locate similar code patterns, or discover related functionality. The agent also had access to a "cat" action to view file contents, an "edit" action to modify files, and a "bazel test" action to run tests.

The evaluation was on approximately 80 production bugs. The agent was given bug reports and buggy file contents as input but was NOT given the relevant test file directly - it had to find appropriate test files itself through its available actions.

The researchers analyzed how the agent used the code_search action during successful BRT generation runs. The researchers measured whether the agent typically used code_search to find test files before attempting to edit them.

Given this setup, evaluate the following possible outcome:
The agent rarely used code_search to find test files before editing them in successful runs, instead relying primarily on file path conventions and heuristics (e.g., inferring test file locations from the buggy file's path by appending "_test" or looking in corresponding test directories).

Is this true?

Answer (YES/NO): NO